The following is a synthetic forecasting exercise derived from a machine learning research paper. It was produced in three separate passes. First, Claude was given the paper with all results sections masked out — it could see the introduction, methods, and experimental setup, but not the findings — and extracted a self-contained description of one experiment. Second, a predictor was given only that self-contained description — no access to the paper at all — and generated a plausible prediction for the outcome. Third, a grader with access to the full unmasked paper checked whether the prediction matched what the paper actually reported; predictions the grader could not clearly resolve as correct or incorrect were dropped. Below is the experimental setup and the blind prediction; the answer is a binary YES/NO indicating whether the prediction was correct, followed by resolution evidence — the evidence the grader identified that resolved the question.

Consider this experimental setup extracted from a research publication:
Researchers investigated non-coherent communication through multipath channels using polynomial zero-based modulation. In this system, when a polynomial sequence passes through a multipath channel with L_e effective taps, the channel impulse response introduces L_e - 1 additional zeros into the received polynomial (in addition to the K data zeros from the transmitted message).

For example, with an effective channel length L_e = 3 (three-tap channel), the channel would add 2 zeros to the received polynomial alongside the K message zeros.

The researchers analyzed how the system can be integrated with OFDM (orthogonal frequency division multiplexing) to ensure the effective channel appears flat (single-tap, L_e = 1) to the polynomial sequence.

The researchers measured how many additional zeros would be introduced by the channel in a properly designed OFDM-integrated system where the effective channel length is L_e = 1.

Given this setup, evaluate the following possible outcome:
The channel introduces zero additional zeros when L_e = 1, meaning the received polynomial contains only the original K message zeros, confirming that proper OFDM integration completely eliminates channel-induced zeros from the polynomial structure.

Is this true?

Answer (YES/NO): YES